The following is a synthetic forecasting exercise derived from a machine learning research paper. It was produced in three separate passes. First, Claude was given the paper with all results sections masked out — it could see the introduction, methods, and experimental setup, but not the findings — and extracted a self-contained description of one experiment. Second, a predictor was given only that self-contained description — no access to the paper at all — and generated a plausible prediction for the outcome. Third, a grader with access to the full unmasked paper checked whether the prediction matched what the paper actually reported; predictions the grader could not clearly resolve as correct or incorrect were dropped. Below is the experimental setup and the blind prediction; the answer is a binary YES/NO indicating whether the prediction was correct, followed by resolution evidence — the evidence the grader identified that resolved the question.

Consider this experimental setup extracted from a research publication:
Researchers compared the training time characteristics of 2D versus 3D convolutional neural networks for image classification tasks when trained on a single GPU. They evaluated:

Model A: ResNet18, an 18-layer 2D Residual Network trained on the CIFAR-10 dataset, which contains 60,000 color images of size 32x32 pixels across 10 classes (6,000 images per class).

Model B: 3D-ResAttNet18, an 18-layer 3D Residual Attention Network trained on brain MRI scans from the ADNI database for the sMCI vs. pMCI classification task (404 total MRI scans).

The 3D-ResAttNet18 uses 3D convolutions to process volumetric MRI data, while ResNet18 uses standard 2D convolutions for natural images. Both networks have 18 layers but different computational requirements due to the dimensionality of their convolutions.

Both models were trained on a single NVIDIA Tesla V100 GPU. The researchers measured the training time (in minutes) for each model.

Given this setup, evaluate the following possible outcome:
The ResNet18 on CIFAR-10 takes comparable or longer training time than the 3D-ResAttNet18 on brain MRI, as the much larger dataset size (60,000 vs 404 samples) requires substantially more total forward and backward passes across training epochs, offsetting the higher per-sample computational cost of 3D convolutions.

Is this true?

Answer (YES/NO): NO